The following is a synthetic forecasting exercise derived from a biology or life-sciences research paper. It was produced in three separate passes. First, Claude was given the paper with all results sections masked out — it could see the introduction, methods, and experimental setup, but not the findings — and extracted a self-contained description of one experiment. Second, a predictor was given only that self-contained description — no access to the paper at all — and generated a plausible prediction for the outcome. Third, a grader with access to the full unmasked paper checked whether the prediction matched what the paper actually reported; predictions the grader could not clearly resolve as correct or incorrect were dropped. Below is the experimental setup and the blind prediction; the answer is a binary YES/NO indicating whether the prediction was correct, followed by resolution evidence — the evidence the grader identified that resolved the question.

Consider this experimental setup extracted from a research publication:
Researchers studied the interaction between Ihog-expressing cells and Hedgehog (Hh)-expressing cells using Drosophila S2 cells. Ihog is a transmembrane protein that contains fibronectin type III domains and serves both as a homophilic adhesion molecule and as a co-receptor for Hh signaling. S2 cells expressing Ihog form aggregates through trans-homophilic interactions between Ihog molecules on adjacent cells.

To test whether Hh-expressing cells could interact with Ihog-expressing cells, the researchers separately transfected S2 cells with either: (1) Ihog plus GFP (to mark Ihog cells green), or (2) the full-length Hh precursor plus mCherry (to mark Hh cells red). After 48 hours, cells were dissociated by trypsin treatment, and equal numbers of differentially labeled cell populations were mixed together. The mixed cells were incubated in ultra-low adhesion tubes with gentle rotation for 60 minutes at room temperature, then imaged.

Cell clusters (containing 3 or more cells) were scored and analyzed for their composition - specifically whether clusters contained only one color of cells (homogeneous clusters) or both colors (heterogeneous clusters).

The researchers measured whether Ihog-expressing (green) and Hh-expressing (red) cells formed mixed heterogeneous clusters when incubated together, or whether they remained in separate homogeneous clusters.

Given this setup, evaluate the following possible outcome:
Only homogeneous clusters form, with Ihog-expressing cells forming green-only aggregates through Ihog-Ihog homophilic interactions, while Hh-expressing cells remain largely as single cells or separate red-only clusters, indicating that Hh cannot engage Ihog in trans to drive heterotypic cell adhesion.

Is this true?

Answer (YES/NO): NO